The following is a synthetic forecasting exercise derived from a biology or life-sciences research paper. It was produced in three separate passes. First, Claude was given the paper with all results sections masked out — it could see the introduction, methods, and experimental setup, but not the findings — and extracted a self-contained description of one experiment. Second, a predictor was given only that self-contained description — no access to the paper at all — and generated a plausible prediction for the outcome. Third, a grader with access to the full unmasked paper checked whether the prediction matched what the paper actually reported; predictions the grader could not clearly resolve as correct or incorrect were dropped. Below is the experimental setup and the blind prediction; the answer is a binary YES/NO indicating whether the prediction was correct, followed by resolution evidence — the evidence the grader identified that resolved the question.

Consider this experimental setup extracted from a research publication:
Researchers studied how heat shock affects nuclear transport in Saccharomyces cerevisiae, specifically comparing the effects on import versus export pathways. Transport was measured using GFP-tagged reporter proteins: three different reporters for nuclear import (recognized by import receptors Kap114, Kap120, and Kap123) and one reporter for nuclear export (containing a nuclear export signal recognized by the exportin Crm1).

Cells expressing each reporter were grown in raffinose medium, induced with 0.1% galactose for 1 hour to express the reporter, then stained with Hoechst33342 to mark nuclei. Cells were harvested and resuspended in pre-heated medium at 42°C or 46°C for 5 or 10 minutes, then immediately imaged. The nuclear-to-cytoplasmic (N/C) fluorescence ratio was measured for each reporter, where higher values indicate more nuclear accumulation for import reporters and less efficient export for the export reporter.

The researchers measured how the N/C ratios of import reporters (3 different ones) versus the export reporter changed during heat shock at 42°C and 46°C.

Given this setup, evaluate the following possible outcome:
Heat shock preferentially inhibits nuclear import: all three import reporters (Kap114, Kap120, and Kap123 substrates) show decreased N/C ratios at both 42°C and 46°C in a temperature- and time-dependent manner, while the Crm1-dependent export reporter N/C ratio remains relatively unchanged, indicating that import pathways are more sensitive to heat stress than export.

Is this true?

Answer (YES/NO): NO